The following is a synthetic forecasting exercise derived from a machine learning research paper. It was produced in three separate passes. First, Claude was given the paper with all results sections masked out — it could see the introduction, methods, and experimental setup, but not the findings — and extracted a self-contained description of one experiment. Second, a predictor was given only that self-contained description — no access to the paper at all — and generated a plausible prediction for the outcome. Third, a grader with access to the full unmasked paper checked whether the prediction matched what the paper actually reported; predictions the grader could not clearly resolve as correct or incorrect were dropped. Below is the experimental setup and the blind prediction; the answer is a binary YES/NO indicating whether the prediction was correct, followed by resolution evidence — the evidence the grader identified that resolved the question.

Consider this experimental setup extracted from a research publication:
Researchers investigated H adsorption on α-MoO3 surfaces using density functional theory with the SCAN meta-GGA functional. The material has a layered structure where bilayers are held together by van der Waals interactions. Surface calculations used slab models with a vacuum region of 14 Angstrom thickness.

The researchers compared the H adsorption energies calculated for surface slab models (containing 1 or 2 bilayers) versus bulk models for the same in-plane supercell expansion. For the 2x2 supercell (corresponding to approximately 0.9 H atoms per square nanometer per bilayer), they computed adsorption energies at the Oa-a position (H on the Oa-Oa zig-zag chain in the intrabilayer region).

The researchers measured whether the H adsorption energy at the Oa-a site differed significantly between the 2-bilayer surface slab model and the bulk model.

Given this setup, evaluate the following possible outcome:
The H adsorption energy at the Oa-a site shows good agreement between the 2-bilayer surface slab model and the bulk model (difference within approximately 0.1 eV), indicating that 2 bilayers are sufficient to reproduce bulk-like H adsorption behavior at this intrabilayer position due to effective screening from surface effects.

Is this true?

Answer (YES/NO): YES